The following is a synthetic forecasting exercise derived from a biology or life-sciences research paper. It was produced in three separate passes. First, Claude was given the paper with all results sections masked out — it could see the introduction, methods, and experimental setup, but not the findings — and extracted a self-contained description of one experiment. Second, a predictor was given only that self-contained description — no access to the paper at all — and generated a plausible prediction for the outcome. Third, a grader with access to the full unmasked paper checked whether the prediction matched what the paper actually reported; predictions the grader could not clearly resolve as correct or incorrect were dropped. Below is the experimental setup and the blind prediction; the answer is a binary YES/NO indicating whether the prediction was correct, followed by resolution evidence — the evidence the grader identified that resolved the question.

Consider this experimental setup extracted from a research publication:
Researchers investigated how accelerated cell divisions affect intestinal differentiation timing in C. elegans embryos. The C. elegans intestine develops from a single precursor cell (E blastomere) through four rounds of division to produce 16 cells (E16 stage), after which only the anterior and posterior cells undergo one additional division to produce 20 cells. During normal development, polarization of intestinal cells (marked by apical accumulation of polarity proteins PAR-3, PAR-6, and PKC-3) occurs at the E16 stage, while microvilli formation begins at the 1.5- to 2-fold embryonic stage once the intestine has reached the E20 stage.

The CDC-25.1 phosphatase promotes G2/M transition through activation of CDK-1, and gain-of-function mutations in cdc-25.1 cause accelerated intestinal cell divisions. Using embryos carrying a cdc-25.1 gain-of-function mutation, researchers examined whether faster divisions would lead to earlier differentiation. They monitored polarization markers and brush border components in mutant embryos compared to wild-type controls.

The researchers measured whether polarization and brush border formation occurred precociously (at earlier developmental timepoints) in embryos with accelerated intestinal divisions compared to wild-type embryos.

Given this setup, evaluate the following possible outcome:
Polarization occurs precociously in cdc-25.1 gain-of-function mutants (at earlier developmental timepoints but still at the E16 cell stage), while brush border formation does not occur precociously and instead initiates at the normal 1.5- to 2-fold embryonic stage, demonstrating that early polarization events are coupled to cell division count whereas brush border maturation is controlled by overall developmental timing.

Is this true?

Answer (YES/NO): NO